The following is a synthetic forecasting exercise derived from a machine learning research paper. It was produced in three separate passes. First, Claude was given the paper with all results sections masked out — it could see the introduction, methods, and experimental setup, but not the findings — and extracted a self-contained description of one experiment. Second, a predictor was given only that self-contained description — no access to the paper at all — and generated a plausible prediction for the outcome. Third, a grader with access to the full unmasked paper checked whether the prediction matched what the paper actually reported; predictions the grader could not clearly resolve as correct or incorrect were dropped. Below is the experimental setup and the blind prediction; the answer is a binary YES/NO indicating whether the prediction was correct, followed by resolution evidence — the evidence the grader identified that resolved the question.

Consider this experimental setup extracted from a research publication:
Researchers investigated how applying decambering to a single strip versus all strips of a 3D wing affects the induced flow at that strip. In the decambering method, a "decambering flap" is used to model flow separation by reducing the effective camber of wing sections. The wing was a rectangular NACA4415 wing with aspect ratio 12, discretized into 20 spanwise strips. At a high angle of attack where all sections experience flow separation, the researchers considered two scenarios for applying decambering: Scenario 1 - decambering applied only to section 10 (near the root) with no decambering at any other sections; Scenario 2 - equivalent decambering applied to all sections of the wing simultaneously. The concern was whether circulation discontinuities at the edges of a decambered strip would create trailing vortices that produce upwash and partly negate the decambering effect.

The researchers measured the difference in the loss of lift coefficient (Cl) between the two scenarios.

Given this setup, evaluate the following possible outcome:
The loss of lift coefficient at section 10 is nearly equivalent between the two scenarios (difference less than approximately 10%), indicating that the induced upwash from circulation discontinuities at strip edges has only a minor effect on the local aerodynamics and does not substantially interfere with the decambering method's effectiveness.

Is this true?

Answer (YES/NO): NO